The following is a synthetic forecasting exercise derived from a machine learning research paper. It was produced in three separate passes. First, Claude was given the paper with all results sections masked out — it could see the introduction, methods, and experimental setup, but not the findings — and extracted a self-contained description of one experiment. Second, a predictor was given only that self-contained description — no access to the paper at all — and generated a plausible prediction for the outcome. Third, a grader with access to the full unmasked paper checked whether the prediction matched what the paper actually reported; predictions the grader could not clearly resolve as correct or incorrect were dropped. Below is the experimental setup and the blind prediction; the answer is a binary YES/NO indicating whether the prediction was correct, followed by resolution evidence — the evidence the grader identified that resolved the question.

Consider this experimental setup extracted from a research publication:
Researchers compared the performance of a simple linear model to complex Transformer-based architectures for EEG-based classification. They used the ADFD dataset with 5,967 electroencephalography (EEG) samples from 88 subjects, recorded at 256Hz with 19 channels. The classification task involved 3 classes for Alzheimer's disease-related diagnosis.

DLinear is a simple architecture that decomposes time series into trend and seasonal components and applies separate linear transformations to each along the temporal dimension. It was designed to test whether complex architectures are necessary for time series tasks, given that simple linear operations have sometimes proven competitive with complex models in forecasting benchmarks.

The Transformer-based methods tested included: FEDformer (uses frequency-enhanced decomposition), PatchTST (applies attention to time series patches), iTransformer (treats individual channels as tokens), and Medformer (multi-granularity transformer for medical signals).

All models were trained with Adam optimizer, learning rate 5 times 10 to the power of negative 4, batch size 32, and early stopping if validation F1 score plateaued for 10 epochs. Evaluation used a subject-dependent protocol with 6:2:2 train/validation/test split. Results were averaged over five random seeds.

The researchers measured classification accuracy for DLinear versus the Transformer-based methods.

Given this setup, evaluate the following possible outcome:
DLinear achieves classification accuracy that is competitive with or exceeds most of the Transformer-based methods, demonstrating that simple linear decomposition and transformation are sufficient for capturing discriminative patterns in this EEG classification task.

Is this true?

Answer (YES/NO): NO